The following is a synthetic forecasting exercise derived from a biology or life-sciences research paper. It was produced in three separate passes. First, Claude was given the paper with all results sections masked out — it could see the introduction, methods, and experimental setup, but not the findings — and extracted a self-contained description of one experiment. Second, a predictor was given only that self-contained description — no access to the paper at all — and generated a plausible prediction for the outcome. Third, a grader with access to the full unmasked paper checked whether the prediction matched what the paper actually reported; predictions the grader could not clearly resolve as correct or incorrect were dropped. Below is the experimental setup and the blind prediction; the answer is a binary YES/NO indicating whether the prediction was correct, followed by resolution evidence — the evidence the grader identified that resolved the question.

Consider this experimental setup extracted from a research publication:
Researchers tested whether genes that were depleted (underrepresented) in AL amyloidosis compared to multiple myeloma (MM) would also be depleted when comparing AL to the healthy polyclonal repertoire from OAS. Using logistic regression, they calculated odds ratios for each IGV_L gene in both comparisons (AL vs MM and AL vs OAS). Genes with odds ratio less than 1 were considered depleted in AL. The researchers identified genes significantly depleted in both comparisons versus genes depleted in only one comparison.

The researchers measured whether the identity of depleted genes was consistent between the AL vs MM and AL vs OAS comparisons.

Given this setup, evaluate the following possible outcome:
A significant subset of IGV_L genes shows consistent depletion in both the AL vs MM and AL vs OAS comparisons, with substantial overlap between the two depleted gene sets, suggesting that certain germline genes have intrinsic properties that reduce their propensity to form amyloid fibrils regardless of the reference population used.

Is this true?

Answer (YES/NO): NO